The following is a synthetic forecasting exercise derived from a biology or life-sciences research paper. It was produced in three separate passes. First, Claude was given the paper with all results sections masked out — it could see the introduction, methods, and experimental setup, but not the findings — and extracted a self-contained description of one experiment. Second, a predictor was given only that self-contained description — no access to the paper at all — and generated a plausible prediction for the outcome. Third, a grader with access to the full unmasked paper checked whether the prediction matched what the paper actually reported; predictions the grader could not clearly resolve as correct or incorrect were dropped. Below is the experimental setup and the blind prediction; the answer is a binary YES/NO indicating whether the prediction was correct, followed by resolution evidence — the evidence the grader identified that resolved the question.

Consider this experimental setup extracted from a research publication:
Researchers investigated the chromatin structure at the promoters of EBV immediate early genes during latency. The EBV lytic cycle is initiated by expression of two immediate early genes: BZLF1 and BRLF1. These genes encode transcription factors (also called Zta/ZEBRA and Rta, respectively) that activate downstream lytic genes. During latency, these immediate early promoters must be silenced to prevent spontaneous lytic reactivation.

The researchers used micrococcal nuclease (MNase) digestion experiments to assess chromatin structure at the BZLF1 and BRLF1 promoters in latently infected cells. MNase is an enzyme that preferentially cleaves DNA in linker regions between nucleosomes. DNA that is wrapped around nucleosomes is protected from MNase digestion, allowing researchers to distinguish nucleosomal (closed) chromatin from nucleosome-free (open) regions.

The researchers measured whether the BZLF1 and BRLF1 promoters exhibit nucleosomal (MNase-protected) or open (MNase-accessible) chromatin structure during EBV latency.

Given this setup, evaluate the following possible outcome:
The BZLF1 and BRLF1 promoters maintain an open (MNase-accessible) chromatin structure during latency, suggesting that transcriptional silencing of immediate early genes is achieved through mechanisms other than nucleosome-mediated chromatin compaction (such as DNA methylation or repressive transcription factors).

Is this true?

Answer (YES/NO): NO